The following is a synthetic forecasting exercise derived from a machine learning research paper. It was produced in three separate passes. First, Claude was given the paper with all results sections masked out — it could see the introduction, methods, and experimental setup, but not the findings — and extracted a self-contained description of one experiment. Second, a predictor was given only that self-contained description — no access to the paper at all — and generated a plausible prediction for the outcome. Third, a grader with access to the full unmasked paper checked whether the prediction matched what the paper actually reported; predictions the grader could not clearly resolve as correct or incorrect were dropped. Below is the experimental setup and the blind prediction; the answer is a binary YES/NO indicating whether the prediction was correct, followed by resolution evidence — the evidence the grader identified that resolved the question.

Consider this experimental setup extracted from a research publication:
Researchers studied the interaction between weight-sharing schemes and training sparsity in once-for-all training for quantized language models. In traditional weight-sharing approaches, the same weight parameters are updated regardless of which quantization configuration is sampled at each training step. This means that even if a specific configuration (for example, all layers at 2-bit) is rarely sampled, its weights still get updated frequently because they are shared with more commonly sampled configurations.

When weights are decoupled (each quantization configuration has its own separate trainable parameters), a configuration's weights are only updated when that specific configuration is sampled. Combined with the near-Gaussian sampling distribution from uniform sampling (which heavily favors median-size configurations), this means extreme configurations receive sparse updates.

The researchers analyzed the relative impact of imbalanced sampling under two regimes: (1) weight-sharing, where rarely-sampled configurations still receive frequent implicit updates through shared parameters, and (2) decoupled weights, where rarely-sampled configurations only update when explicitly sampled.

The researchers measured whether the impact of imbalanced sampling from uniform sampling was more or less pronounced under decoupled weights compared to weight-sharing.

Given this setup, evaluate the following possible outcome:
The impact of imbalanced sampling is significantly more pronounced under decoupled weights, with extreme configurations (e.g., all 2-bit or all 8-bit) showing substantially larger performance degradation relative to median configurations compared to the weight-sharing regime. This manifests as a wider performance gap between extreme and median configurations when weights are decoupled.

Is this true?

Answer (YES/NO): YES